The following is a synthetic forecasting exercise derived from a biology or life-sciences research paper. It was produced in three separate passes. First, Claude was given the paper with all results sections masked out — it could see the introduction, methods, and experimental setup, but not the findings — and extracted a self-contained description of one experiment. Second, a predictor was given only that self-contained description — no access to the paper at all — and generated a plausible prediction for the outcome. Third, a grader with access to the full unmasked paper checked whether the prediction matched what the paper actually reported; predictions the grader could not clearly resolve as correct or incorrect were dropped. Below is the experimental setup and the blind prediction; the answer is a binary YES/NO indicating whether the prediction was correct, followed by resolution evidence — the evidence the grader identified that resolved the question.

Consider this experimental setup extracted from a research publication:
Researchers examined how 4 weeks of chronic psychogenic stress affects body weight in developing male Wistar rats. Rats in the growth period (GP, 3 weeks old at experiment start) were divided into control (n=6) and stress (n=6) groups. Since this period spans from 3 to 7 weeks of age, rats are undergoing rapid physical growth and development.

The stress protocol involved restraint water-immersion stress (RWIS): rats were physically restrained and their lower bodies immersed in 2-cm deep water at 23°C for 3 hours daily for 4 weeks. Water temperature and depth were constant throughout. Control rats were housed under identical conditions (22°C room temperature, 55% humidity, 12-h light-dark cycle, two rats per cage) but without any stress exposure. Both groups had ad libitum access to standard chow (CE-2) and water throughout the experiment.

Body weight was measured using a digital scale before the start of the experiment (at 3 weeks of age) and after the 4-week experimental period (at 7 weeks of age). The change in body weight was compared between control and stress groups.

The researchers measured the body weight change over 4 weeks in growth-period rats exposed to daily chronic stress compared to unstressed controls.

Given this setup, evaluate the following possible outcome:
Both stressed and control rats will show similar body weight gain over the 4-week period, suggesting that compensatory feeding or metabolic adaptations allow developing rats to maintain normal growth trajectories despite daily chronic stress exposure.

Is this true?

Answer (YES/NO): NO